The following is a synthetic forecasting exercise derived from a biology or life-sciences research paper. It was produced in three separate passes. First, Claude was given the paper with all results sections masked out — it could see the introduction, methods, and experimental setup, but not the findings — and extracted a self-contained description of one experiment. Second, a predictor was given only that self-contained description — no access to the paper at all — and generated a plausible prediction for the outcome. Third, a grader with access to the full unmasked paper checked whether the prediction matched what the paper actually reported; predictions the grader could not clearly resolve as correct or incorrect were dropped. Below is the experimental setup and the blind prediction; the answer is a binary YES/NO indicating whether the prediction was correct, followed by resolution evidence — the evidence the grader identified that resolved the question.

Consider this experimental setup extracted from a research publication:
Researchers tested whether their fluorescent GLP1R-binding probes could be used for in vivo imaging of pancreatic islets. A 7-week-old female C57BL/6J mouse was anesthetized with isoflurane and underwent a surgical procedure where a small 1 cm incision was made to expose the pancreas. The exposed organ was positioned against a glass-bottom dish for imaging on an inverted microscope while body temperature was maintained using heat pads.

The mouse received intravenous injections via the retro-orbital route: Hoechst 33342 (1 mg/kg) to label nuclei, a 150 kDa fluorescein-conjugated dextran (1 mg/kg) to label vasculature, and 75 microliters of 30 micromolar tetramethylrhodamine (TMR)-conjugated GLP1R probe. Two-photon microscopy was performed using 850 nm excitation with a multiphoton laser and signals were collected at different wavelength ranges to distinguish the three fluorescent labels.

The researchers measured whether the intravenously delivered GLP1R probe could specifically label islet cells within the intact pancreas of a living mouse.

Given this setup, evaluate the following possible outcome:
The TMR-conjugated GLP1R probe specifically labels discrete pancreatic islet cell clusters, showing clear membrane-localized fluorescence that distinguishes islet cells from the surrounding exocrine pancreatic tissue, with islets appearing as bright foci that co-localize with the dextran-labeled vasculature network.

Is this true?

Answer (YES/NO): YES